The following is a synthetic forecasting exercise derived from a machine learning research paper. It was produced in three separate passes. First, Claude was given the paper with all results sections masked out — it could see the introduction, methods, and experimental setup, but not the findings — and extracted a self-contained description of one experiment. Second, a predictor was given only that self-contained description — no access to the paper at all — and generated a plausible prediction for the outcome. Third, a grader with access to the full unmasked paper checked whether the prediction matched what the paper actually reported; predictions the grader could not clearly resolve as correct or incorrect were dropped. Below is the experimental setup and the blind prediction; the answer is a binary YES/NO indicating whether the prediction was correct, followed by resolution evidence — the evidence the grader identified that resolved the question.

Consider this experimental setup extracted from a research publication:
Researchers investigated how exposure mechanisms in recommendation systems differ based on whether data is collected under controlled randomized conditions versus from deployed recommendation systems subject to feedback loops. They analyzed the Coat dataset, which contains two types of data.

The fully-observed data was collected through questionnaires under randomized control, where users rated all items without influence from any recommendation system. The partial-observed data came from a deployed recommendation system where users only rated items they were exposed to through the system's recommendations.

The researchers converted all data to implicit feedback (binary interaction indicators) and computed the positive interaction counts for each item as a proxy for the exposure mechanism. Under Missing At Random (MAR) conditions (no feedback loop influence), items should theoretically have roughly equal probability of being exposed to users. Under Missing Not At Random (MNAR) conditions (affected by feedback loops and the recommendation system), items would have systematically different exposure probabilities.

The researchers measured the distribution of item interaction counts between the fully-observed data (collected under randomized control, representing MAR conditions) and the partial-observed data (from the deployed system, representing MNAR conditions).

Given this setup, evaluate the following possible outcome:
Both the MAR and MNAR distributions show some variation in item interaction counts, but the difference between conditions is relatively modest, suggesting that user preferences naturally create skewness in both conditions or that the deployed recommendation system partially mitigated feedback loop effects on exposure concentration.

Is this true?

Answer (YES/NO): NO